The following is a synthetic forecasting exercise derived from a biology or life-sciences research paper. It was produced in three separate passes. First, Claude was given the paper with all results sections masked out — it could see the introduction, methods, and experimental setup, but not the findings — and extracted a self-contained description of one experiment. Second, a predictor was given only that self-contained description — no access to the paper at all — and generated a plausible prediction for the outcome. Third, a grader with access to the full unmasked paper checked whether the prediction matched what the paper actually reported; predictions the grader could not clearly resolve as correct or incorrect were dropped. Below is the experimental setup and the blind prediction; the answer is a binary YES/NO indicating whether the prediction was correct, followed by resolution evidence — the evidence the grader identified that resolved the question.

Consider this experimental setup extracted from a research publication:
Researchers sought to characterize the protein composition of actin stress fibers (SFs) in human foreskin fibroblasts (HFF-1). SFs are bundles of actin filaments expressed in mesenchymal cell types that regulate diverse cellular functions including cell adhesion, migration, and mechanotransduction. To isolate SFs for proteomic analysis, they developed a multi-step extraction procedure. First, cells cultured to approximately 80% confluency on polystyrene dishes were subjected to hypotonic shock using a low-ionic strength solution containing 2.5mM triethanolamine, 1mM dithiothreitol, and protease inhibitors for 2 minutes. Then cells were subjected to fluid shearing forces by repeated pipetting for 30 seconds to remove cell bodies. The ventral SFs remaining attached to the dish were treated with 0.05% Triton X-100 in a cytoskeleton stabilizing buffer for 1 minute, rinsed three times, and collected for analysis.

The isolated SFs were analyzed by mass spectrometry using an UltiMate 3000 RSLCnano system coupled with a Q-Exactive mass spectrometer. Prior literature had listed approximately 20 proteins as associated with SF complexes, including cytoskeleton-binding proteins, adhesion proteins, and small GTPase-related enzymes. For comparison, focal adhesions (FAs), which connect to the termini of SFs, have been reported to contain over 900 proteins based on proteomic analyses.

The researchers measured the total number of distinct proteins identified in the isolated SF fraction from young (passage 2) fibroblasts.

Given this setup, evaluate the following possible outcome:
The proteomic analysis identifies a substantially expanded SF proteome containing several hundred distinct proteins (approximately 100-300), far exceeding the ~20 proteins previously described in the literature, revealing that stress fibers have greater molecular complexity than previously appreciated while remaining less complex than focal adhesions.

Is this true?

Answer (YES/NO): YES